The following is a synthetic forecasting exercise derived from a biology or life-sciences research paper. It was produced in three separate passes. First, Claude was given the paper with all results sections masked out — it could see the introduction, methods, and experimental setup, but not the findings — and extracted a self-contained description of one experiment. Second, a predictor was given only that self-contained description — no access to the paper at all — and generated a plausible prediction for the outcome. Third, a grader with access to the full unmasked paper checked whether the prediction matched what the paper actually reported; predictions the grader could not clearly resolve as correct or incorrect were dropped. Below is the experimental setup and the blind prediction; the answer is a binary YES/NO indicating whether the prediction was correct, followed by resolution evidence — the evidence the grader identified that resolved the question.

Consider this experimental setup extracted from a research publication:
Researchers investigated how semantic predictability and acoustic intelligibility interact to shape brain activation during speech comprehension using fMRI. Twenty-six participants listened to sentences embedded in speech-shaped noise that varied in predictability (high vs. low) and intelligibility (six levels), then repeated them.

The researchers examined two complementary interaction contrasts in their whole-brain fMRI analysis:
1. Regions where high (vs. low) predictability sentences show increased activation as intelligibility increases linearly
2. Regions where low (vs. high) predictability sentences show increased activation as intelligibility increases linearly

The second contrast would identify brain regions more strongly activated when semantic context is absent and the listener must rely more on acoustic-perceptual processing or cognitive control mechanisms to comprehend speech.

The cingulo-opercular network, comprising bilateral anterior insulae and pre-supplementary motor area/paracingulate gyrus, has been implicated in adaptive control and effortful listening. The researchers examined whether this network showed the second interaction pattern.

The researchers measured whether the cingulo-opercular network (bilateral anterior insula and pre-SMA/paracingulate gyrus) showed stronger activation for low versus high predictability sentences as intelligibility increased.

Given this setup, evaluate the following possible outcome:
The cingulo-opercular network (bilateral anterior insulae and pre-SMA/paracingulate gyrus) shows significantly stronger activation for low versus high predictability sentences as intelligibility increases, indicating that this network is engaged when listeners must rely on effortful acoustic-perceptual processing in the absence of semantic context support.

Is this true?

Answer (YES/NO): YES